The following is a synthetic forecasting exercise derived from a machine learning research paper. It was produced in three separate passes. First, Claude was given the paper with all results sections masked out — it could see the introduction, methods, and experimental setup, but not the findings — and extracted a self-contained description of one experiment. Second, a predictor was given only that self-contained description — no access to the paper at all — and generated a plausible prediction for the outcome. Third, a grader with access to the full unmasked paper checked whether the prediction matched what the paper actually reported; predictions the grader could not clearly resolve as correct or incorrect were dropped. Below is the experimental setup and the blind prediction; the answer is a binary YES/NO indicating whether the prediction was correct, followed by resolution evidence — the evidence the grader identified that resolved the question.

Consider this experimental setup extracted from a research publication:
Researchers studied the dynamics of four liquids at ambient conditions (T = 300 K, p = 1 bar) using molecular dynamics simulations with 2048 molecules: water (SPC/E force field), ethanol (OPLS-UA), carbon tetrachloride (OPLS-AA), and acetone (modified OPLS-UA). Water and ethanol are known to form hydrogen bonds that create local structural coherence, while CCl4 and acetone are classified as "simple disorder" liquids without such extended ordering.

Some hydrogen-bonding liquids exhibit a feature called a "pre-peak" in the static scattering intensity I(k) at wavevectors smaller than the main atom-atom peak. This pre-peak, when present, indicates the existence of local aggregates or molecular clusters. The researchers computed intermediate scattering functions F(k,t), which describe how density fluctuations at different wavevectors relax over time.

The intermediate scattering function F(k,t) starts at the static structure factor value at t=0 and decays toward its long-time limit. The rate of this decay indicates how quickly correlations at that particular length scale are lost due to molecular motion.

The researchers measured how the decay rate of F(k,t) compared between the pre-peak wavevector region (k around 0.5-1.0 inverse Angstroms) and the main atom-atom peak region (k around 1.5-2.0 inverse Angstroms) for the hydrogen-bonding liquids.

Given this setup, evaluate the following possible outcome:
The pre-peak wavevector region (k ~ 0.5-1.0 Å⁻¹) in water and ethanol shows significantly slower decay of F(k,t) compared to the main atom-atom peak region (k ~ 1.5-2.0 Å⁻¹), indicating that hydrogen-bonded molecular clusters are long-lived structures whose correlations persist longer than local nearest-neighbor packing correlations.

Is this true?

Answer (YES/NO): YES